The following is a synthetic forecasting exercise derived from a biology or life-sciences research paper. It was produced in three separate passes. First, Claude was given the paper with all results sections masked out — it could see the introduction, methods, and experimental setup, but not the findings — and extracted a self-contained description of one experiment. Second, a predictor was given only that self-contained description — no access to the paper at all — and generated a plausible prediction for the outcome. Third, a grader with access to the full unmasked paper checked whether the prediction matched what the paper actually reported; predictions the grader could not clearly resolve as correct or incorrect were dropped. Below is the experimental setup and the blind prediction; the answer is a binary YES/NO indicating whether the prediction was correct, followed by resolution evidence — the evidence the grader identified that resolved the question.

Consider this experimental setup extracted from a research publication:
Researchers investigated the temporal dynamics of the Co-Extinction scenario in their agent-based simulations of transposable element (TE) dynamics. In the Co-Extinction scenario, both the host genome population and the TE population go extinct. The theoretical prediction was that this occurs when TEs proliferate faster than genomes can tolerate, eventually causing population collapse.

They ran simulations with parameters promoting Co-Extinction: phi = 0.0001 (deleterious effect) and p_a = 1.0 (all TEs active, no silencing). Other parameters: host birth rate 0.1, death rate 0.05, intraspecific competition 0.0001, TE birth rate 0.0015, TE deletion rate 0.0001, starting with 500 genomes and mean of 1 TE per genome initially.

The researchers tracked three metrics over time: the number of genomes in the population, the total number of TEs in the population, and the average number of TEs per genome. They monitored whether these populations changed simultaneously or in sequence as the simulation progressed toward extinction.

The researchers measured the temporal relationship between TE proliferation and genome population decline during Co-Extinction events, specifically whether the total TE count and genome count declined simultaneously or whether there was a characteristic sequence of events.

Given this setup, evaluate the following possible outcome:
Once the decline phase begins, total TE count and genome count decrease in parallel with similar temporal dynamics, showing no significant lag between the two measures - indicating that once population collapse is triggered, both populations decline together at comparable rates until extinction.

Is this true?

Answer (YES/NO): NO